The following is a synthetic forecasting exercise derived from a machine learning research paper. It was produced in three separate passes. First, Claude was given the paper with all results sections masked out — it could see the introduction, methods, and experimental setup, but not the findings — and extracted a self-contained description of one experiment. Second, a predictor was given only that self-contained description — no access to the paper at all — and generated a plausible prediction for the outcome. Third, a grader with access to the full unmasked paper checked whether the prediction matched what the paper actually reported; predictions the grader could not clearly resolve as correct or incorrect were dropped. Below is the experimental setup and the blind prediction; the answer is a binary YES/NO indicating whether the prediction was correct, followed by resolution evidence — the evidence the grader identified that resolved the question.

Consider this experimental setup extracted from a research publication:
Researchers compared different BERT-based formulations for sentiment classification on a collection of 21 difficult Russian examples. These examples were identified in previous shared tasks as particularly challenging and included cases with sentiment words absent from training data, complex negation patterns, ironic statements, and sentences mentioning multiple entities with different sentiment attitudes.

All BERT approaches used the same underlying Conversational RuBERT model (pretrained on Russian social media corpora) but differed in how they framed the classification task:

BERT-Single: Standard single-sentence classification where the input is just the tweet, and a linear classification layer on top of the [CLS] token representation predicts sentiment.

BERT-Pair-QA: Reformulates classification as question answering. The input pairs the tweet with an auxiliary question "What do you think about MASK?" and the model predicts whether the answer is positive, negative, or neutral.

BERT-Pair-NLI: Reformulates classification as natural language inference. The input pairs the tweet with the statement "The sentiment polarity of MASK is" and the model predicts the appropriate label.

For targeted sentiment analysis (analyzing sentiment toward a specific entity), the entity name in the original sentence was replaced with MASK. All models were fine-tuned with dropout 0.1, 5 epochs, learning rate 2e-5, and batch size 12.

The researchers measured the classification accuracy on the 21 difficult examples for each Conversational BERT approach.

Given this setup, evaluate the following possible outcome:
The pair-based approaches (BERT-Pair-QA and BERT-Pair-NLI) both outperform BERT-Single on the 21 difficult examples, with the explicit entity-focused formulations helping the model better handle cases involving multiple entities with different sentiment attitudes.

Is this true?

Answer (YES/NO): NO